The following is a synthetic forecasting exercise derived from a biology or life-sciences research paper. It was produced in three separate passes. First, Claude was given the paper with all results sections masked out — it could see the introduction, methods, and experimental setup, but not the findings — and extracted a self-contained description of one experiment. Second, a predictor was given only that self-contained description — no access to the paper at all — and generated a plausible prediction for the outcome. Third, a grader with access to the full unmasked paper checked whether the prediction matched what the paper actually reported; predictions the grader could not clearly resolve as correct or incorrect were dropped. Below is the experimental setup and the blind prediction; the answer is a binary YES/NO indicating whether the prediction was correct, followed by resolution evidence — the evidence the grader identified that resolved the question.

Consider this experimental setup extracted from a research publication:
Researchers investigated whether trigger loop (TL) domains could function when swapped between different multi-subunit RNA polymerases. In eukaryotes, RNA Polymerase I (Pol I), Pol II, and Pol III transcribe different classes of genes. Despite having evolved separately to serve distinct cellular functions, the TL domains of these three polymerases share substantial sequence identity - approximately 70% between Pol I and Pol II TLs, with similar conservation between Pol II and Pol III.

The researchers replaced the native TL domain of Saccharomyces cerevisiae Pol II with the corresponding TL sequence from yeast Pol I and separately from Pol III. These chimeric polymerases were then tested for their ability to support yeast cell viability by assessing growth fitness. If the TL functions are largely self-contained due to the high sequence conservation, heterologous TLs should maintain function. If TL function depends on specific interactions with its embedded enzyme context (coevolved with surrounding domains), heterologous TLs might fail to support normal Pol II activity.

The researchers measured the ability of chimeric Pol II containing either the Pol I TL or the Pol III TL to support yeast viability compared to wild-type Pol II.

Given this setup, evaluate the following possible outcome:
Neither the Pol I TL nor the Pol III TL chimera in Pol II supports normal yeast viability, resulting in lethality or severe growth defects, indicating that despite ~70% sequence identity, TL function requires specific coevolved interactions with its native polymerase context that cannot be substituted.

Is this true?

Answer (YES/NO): NO